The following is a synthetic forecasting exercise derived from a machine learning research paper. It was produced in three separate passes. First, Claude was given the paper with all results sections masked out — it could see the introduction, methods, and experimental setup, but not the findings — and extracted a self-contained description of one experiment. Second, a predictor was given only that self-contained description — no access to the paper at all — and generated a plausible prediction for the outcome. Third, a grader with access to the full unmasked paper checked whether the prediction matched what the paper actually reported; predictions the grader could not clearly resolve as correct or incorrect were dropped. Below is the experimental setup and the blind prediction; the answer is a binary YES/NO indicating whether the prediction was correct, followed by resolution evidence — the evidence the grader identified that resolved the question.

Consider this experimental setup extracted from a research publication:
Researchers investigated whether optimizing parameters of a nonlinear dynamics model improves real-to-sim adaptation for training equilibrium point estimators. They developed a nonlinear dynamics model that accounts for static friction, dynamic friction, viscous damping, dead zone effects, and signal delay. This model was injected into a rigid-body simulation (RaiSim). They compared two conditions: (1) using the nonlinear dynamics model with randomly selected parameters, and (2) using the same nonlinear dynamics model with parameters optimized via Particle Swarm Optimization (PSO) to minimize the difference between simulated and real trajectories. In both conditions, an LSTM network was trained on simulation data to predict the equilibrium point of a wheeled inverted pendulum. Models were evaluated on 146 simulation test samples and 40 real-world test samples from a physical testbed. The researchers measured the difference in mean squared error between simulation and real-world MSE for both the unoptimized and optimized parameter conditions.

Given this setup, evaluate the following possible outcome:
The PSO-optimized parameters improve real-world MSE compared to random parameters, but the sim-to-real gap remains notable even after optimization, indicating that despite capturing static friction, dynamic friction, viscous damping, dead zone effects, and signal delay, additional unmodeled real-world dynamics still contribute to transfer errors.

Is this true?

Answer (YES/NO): NO